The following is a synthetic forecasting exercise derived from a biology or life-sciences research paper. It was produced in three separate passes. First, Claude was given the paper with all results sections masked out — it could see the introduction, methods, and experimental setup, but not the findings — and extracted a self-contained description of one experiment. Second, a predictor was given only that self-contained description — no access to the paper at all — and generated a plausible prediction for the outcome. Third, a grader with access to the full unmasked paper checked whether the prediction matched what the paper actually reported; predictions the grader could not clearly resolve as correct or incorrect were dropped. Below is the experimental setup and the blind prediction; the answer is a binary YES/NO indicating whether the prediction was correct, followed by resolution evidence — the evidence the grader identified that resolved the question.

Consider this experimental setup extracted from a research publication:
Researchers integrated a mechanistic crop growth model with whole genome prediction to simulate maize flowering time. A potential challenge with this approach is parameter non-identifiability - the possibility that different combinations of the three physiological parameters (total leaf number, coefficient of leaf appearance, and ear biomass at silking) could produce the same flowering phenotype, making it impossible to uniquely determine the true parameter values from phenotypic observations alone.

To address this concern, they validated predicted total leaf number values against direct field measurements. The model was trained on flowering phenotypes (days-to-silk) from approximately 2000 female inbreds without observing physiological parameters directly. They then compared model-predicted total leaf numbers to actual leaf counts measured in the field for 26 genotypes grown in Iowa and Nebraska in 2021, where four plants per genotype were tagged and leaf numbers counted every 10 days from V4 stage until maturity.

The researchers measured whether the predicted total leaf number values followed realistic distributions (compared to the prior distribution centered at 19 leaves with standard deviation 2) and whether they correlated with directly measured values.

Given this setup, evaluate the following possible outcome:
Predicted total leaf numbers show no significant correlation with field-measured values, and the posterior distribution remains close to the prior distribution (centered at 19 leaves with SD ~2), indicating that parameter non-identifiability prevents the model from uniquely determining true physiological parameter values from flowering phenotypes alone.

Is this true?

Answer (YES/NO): NO